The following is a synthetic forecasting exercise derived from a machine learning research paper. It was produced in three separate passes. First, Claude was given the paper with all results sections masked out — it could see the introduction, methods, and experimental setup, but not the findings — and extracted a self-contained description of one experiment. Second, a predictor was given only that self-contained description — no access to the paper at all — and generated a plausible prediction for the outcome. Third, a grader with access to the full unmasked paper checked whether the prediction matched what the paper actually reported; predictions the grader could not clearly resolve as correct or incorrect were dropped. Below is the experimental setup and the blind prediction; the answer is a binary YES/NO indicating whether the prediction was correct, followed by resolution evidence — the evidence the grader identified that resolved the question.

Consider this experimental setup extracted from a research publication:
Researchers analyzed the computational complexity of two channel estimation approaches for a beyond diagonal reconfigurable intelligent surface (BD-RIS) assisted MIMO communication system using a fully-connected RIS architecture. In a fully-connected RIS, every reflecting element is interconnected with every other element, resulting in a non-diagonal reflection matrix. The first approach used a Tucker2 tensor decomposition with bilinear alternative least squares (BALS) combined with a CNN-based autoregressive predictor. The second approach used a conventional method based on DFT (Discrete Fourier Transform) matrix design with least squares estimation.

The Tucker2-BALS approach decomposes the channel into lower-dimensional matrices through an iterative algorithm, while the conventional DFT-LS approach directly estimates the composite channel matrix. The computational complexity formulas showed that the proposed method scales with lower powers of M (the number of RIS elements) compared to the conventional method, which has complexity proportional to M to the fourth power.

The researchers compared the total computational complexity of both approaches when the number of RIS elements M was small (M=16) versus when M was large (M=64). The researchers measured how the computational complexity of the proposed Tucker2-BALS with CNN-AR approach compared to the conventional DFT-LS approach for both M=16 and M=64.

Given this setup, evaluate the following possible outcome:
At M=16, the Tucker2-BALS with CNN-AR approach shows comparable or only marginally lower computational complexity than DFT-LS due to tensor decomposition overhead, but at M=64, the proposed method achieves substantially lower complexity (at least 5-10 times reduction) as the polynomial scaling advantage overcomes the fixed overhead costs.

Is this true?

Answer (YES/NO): NO